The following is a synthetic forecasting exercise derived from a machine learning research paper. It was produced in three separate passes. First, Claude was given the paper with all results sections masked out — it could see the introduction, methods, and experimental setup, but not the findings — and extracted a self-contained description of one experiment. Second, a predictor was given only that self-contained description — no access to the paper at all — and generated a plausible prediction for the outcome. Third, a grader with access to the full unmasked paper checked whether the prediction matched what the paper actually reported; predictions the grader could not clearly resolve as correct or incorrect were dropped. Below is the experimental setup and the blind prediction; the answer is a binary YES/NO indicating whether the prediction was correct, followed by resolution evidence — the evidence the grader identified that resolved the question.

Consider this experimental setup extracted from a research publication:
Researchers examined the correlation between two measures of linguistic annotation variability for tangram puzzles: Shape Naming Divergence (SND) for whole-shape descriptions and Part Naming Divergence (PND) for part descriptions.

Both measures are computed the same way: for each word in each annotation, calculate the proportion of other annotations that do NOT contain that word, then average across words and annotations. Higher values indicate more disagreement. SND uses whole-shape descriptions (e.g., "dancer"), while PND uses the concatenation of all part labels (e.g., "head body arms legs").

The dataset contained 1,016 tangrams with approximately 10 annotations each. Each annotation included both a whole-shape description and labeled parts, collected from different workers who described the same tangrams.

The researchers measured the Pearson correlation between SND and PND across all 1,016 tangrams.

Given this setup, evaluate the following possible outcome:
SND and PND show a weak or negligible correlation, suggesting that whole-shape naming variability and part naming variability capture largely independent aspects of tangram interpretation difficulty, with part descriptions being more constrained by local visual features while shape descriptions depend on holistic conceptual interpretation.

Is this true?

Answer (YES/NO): NO